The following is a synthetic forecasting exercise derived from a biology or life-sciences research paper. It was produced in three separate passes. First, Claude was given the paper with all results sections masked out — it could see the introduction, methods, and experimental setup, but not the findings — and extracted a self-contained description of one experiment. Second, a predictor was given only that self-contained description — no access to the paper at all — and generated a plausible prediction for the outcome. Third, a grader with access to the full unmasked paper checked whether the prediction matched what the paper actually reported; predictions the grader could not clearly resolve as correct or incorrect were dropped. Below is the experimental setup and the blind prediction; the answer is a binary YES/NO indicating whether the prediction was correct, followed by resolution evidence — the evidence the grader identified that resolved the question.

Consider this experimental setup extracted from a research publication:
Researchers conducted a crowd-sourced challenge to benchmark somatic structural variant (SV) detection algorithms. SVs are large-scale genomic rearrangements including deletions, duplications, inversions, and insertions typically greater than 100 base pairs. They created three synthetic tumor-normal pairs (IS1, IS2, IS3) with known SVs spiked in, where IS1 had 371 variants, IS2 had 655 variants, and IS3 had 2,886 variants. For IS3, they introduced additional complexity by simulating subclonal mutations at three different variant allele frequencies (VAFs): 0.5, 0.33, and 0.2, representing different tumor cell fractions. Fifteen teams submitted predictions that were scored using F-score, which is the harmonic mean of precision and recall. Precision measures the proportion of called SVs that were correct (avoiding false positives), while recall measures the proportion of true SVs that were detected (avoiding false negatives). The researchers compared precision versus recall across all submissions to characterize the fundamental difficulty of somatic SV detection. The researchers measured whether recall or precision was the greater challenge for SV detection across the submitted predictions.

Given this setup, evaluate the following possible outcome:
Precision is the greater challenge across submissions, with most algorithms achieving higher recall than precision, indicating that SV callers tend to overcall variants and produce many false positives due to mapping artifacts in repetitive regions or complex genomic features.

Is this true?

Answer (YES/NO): NO